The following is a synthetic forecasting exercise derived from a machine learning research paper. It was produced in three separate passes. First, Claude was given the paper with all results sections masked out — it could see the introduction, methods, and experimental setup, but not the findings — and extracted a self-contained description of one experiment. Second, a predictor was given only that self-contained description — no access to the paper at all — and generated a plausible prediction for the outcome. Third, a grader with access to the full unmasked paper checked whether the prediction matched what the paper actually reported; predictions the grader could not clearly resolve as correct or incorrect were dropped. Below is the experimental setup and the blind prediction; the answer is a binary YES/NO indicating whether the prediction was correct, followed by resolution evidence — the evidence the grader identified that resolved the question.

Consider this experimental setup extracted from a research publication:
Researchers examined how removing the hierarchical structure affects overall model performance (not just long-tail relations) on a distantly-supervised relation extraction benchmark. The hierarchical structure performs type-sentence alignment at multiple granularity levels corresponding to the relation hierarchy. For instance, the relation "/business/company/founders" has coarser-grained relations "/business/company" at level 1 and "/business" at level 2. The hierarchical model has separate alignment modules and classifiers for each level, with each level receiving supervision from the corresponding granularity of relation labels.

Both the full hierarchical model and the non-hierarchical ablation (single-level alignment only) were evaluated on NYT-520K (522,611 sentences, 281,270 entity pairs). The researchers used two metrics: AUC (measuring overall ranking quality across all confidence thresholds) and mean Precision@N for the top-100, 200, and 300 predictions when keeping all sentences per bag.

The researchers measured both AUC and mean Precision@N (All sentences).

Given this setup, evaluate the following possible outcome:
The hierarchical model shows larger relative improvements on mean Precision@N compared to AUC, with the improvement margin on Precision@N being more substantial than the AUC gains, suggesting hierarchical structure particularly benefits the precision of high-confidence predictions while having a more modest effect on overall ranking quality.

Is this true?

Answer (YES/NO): NO